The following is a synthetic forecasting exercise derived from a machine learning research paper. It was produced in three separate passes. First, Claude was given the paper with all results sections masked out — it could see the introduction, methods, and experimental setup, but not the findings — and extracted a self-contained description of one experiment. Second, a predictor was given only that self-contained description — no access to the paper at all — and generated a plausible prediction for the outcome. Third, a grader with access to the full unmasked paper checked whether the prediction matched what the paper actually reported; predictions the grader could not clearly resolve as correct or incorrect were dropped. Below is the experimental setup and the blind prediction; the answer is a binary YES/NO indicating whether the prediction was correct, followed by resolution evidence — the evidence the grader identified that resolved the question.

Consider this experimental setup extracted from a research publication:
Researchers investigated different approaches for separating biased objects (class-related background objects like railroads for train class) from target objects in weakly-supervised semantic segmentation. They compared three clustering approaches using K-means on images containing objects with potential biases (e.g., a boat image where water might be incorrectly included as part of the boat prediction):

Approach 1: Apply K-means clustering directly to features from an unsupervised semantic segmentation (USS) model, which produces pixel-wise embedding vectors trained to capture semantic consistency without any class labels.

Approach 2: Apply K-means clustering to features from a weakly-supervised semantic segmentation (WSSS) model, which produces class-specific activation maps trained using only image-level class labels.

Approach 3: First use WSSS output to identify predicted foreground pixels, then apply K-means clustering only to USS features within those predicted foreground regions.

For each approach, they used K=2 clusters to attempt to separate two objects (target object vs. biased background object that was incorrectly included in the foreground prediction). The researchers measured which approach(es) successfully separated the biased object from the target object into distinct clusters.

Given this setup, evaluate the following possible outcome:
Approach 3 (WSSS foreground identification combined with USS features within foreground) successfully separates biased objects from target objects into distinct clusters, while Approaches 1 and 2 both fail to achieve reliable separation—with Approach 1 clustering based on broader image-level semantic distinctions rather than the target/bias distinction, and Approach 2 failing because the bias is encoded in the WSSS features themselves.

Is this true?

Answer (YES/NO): YES